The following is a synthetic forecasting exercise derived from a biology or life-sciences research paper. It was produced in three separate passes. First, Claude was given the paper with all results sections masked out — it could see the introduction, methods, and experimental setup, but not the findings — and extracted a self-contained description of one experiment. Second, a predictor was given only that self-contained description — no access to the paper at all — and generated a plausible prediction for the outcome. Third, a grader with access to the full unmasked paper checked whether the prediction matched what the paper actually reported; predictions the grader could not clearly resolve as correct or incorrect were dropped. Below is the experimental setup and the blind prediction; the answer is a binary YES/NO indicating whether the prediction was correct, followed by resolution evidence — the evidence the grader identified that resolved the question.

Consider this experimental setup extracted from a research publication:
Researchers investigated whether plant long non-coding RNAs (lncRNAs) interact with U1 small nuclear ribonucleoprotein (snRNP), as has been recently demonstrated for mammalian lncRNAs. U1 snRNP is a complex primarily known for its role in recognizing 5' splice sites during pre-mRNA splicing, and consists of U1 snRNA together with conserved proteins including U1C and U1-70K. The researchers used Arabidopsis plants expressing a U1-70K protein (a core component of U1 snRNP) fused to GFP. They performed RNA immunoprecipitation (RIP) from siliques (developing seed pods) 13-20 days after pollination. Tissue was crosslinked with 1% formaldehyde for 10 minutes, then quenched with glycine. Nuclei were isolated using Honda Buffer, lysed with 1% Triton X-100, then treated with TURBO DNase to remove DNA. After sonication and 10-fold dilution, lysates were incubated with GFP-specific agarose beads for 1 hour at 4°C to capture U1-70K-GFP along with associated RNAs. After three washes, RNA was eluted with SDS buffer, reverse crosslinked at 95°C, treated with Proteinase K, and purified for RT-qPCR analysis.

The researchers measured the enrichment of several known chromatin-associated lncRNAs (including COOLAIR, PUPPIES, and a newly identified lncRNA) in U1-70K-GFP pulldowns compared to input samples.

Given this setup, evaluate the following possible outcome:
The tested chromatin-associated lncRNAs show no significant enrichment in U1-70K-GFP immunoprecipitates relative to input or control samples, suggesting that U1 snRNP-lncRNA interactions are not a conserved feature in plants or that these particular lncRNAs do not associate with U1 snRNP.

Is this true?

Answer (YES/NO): NO